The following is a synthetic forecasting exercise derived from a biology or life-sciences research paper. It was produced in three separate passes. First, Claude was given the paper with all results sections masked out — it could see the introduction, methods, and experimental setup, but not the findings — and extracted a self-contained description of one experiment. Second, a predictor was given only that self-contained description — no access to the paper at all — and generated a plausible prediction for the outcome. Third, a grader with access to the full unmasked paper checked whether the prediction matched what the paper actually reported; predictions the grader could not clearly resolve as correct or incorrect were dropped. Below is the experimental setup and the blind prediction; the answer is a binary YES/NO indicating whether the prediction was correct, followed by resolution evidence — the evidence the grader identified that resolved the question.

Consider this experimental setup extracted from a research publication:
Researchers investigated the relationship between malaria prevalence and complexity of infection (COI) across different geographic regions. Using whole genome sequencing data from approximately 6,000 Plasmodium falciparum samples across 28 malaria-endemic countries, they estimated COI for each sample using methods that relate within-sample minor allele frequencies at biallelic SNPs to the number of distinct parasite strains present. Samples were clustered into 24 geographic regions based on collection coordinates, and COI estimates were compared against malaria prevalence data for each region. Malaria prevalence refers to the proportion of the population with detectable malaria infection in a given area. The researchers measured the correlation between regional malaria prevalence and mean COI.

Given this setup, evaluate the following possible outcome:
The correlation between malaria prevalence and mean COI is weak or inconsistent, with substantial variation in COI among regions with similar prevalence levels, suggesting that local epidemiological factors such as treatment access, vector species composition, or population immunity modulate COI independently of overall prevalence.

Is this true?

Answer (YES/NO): YES